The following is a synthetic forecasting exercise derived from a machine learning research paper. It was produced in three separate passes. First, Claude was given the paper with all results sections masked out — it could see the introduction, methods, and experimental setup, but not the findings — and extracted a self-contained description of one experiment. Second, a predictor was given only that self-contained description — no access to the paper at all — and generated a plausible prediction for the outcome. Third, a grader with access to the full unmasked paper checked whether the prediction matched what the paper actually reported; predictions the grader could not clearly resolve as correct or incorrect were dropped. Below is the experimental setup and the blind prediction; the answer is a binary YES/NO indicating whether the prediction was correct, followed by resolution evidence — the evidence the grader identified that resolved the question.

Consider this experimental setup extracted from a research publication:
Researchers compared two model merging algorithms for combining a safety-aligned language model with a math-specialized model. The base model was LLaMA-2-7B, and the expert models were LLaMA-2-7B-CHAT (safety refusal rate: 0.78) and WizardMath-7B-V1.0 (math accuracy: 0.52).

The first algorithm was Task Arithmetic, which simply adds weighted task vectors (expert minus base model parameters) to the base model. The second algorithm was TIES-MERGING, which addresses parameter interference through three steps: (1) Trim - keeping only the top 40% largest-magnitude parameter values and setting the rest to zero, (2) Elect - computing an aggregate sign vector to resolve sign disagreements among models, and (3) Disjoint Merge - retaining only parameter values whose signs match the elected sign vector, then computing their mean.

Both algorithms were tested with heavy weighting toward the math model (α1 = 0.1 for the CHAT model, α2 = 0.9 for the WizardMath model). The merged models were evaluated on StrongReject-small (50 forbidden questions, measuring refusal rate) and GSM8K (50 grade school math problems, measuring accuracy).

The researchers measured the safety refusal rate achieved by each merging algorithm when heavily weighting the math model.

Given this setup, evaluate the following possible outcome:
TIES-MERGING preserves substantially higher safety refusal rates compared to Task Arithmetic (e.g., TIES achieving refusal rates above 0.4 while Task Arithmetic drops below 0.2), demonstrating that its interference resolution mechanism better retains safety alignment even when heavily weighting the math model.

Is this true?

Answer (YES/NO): YES